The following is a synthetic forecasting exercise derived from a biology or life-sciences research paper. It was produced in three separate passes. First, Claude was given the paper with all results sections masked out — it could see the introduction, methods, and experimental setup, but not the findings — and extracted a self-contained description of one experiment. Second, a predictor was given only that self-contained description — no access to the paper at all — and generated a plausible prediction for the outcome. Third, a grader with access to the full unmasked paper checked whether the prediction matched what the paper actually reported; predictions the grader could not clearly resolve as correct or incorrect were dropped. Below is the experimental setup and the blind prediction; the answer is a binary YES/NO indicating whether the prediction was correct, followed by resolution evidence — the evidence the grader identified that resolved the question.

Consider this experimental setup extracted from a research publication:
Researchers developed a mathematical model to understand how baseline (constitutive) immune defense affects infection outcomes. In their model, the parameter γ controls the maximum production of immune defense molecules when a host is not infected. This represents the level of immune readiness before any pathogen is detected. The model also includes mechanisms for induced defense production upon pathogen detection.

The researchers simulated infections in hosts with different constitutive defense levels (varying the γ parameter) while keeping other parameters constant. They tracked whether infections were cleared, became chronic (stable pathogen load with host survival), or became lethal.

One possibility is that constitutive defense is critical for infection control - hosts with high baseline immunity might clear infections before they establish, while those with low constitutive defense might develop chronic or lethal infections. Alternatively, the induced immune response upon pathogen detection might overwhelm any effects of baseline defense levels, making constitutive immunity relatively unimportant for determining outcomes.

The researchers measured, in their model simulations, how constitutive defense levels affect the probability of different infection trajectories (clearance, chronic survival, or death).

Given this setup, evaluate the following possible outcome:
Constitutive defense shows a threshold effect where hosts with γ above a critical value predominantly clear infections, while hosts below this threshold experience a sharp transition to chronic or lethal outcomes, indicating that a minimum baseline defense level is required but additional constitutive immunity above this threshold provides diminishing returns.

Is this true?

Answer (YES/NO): NO